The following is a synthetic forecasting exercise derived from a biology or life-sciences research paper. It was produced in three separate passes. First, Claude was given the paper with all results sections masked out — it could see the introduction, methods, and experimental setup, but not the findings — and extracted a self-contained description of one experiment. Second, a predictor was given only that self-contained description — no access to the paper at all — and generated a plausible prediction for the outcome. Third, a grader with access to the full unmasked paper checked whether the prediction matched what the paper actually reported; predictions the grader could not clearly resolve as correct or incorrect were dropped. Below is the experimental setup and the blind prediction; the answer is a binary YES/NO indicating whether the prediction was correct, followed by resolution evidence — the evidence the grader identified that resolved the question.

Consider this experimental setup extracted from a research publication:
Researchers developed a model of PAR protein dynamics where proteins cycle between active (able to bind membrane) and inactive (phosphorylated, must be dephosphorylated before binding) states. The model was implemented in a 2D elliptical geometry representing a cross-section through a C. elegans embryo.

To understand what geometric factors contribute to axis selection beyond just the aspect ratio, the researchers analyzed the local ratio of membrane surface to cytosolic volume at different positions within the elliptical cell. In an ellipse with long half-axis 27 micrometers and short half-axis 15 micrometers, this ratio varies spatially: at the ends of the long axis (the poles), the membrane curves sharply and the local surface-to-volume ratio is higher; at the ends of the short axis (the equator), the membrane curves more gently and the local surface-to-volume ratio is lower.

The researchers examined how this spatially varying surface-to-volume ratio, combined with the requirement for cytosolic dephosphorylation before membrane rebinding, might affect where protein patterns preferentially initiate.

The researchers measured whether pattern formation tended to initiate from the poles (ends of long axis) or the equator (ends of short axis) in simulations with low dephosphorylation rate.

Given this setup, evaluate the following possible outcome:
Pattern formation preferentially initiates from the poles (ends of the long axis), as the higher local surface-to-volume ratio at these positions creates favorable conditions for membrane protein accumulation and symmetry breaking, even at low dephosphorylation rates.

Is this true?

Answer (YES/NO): NO